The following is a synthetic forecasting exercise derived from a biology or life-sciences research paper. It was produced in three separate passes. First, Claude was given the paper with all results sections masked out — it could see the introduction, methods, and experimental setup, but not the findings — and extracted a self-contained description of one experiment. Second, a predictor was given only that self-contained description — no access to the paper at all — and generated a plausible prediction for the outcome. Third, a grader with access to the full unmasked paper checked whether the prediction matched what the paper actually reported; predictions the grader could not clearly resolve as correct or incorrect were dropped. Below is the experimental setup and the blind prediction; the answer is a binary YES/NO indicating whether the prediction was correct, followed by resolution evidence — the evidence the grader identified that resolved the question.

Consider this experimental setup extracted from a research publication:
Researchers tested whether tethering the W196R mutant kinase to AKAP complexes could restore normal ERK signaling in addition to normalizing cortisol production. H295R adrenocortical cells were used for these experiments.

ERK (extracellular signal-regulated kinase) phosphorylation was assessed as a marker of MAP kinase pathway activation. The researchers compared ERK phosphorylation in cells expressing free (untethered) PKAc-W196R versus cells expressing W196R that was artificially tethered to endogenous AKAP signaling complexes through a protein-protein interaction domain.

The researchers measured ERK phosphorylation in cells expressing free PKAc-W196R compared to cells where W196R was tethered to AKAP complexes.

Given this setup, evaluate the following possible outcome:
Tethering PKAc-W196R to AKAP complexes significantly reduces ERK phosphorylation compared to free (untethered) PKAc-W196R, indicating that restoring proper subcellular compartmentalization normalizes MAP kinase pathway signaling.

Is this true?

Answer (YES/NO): YES